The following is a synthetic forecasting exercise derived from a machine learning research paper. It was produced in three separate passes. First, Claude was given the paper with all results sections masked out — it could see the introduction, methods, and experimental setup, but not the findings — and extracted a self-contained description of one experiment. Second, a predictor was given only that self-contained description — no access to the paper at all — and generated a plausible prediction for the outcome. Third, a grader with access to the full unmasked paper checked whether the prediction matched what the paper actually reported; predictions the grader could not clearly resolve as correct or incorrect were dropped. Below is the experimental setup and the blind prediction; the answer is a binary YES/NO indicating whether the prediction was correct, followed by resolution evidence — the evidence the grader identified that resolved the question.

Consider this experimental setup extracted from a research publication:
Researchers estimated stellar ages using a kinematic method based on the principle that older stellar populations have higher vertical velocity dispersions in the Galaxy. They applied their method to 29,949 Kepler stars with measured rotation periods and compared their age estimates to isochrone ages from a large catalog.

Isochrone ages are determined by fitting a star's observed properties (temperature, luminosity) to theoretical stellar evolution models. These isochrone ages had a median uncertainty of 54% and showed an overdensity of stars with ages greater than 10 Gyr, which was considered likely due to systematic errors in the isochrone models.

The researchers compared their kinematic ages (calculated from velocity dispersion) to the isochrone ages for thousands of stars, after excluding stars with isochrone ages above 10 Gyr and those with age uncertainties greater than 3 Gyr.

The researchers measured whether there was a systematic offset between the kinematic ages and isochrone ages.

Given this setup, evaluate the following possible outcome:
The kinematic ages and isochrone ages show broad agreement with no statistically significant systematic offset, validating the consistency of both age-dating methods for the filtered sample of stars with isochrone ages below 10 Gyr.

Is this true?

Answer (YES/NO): NO